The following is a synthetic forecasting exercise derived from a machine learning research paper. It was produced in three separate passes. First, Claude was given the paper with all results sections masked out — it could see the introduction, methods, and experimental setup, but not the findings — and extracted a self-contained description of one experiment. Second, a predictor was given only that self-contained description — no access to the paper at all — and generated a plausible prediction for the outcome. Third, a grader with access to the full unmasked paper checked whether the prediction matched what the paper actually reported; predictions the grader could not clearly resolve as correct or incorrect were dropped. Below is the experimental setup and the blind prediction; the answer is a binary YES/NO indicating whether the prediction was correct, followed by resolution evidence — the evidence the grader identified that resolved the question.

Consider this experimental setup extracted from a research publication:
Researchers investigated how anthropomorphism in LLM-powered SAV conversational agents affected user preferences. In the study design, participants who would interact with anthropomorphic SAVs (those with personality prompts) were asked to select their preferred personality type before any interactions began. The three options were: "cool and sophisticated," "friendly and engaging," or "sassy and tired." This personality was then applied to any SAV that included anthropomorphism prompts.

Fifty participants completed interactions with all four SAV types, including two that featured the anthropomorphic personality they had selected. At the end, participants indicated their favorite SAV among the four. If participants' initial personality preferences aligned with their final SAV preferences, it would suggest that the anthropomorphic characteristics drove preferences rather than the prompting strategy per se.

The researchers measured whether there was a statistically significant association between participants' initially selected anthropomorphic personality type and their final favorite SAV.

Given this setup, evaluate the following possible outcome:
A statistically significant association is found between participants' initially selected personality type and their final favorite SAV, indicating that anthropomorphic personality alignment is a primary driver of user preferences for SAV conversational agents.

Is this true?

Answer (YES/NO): NO